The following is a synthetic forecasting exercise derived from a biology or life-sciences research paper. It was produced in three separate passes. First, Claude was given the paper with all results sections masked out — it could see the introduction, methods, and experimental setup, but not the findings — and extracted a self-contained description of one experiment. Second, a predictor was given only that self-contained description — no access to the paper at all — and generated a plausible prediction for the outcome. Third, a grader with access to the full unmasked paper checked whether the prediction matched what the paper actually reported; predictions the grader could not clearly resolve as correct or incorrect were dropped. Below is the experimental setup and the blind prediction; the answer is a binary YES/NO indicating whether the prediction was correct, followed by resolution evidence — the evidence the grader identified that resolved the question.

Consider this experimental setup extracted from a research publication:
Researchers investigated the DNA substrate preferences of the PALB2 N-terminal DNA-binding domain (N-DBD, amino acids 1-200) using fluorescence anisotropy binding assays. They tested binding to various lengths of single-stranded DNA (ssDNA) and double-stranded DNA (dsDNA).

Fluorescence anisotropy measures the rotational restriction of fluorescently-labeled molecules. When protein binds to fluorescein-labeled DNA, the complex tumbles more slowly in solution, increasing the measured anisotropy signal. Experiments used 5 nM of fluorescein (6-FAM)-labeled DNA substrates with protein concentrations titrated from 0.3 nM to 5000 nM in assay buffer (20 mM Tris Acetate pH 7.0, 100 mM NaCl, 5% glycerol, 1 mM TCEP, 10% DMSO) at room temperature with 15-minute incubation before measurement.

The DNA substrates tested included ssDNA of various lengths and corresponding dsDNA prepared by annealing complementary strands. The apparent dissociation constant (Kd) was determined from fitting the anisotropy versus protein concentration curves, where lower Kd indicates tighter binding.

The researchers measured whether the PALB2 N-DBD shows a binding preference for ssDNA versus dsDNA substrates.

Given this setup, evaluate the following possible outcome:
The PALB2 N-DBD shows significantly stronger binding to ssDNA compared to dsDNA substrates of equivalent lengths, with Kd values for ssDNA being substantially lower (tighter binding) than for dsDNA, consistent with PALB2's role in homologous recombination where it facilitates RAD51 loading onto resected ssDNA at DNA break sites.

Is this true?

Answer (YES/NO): NO